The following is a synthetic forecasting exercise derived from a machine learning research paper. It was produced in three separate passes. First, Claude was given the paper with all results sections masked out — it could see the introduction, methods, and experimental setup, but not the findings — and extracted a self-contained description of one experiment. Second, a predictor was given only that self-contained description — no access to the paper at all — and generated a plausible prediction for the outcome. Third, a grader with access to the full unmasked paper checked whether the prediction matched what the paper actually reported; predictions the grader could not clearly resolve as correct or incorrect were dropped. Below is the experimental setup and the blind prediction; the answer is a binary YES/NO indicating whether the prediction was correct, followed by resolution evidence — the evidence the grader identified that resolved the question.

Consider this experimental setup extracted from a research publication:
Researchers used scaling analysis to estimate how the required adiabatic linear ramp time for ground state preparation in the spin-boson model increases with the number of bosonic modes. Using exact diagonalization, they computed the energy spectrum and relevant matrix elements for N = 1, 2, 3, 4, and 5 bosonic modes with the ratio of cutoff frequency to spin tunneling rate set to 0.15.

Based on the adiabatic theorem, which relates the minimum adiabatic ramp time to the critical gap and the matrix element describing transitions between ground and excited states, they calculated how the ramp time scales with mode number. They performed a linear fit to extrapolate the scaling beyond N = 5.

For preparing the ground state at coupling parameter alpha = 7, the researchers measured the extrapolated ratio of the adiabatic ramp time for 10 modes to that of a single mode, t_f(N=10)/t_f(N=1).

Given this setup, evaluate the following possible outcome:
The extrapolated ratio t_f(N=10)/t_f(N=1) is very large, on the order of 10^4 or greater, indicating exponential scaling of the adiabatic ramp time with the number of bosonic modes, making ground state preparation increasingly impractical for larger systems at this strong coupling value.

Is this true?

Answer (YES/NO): NO